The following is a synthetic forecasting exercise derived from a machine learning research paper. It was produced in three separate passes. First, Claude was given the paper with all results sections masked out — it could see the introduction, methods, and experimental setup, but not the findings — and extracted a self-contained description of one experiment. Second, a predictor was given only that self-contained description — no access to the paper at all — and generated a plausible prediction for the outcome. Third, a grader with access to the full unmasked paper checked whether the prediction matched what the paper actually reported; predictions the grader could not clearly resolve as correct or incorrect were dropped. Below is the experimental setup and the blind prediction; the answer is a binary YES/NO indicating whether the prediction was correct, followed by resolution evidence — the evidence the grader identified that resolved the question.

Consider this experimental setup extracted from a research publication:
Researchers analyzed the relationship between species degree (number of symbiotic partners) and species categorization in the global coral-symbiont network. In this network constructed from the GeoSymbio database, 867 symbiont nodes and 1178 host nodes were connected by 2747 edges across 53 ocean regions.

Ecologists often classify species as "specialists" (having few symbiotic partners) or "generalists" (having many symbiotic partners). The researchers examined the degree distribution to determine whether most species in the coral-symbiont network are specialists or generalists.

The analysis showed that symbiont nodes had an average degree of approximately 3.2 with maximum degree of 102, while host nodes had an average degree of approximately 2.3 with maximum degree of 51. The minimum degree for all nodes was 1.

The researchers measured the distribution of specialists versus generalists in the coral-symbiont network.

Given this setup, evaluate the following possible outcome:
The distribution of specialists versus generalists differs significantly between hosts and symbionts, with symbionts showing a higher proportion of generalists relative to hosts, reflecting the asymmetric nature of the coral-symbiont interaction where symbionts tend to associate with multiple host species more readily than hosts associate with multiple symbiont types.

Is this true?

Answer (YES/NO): YES